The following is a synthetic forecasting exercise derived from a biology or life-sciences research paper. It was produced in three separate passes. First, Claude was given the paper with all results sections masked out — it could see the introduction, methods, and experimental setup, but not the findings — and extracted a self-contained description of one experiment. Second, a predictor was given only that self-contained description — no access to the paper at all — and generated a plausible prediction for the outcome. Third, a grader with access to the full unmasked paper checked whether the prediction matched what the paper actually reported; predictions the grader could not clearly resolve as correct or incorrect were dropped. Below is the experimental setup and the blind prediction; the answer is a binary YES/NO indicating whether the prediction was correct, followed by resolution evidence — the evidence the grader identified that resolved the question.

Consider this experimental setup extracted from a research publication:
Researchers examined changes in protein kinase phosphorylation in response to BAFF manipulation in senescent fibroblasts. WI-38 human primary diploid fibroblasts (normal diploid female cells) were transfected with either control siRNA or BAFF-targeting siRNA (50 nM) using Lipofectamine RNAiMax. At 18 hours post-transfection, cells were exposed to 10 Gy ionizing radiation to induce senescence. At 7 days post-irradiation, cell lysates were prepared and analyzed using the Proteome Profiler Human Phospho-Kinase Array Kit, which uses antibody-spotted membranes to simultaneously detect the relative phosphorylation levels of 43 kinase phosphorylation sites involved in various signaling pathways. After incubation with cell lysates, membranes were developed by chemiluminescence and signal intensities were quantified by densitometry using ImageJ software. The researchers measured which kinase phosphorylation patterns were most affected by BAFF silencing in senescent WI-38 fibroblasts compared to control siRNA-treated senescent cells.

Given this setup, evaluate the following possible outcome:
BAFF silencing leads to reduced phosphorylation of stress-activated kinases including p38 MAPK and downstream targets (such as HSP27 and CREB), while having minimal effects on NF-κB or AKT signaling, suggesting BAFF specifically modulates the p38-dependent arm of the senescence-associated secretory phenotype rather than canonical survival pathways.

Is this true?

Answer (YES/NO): NO